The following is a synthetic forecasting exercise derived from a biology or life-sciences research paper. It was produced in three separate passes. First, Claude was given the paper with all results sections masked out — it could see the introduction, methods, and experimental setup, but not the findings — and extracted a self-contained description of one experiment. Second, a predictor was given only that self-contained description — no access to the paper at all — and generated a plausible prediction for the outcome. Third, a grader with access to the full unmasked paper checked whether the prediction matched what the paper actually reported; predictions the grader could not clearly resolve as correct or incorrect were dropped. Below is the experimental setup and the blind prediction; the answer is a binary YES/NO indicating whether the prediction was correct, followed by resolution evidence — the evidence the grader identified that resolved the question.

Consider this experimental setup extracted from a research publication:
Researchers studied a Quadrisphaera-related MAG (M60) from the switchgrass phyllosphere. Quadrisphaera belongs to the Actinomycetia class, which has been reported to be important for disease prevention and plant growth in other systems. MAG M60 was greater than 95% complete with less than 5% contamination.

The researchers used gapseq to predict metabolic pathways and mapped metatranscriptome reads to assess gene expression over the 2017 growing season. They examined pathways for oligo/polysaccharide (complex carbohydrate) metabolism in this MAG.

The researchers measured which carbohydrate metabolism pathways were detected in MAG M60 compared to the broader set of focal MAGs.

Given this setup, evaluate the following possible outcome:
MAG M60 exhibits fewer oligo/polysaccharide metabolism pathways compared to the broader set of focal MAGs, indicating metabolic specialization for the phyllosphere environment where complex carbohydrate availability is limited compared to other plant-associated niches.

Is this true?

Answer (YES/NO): NO